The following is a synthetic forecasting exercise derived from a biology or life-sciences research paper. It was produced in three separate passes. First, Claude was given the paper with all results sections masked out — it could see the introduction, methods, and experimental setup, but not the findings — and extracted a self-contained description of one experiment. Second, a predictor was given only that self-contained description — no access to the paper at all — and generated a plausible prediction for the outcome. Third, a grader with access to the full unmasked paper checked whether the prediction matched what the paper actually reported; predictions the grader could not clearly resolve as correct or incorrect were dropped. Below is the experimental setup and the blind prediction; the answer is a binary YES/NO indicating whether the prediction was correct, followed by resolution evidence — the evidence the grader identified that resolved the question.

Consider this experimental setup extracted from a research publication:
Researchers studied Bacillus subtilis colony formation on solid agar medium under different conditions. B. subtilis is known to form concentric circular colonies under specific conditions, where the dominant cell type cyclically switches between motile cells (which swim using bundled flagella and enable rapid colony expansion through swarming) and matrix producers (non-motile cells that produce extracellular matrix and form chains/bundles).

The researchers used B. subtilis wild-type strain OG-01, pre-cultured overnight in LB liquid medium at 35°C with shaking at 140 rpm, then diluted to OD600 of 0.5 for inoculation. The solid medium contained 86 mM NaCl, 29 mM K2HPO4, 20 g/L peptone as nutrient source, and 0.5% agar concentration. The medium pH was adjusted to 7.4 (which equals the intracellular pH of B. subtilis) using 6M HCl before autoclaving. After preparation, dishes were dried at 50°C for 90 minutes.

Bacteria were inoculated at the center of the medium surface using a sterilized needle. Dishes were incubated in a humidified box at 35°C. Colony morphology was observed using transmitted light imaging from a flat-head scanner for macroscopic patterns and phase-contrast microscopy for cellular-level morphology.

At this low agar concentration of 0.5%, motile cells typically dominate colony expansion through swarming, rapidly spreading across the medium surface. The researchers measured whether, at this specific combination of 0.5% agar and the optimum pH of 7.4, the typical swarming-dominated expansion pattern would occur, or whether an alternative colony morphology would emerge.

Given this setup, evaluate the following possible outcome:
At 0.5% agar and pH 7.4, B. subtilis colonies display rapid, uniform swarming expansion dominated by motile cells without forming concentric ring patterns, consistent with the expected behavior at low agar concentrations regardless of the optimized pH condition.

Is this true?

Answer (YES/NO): NO